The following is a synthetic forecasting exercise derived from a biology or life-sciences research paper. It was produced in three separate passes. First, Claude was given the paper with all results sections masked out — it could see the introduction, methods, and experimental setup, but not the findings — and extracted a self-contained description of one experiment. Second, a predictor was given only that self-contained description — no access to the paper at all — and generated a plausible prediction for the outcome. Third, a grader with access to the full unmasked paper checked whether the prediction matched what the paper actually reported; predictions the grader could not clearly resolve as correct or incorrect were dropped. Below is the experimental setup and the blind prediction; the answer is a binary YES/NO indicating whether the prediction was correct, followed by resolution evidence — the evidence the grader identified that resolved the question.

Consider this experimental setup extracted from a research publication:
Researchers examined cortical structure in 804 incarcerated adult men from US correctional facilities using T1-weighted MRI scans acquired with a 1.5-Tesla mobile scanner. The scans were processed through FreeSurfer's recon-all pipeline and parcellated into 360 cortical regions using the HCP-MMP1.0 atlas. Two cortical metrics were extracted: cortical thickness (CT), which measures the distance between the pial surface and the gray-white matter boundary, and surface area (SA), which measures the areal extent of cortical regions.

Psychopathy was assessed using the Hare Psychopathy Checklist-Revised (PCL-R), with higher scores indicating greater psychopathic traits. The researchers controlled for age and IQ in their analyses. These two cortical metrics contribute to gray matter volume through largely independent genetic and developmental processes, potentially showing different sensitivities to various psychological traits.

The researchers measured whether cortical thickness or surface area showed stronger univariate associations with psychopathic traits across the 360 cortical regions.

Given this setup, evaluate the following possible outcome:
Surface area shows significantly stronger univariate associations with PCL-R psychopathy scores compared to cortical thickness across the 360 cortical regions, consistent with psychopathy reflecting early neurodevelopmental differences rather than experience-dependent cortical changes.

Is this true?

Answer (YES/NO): NO